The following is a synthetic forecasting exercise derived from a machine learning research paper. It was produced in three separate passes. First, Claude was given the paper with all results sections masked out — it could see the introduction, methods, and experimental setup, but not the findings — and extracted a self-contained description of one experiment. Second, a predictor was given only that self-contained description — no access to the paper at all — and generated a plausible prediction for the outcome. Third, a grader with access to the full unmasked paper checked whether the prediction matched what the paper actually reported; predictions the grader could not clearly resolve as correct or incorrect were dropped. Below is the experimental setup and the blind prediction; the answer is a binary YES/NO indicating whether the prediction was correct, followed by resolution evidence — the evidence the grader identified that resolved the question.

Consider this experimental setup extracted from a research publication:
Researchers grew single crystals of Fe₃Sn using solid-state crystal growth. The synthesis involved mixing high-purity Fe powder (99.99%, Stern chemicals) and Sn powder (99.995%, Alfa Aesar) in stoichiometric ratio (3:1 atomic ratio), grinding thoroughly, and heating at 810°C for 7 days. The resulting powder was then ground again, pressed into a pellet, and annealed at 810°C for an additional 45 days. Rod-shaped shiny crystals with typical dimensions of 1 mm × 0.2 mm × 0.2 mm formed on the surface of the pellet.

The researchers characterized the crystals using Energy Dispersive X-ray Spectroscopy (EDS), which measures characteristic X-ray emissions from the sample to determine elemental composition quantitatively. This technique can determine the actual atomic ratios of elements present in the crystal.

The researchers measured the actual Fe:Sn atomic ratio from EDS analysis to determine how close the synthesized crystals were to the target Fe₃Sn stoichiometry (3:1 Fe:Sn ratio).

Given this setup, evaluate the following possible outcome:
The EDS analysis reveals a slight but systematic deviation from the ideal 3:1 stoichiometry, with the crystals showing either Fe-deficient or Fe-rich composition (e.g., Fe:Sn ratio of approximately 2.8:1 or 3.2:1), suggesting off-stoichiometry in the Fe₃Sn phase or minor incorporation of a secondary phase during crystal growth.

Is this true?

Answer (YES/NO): NO